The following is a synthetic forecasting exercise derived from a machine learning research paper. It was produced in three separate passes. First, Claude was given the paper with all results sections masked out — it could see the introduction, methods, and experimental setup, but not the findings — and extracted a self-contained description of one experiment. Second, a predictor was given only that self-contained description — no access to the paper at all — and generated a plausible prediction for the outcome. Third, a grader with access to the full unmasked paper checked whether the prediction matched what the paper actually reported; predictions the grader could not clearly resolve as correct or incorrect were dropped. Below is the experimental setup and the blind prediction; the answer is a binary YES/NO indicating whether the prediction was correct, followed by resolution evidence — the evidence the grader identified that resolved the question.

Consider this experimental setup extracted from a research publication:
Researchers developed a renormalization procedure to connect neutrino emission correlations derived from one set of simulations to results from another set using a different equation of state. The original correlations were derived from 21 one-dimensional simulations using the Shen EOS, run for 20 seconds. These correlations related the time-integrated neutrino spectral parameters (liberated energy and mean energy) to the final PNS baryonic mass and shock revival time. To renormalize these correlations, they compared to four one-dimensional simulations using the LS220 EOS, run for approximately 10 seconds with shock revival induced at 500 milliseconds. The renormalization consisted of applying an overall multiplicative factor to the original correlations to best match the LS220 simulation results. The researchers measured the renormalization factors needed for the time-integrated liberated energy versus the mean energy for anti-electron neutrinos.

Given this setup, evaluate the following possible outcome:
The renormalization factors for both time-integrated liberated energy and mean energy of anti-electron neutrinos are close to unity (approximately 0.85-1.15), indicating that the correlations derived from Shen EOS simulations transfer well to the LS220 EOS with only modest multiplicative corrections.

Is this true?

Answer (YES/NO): NO